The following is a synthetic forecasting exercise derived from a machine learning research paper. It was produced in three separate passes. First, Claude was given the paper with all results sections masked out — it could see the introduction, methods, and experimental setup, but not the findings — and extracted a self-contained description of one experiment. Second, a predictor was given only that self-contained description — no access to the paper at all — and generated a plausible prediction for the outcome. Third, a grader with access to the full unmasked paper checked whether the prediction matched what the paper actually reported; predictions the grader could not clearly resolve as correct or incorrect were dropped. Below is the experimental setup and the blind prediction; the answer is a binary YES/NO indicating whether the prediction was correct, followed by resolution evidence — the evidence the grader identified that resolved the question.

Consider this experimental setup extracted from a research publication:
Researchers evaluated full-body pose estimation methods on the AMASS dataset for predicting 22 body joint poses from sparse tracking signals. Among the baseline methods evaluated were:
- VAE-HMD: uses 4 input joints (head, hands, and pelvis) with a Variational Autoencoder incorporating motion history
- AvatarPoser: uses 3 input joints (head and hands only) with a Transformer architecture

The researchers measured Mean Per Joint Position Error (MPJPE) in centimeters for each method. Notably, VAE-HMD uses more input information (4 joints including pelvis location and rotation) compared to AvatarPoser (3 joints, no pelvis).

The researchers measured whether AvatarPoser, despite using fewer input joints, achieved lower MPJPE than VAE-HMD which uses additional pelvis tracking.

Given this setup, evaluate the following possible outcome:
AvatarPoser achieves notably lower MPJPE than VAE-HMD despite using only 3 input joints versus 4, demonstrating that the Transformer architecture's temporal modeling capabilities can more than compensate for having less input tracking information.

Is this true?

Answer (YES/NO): YES